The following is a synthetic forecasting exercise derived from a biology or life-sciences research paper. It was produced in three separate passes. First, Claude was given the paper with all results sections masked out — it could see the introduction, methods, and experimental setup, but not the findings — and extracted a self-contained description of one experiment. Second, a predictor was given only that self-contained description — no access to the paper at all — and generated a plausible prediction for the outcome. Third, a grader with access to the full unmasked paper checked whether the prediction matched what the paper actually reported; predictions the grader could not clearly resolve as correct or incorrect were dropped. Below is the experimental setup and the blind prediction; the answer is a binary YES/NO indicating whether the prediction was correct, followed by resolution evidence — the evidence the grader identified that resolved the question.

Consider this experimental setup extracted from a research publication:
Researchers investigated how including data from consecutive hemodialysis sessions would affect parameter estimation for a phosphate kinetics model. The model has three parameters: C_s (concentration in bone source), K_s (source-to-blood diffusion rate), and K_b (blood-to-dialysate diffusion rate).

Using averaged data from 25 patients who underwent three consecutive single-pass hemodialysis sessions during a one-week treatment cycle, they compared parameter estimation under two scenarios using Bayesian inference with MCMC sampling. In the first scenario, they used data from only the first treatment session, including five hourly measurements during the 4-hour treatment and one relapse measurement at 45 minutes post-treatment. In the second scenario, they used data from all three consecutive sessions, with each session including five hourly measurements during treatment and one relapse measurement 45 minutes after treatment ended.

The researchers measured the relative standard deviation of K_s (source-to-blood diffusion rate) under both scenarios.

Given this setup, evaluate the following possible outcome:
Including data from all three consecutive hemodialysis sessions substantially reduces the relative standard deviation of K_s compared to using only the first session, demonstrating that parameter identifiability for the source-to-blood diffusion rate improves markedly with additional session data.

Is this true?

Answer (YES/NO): YES